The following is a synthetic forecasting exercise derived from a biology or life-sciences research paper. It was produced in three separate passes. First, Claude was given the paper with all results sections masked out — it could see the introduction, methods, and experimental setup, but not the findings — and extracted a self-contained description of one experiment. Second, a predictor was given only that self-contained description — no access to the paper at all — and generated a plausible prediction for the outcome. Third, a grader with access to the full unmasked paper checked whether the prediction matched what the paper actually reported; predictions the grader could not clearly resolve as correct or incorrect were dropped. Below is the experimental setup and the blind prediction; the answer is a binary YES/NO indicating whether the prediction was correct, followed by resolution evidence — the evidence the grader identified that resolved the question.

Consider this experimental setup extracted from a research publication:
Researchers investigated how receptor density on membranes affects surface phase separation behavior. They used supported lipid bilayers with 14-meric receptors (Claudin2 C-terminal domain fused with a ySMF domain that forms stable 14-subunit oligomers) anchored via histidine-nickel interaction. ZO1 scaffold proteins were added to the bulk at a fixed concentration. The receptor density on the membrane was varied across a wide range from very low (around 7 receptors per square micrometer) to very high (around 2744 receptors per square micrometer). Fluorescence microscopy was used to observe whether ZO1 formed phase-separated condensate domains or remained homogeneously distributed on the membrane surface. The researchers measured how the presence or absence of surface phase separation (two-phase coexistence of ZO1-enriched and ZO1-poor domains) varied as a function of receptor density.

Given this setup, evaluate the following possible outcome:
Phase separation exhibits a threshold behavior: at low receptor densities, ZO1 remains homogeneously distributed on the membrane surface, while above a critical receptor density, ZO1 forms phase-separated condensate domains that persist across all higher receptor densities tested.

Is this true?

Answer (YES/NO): NO